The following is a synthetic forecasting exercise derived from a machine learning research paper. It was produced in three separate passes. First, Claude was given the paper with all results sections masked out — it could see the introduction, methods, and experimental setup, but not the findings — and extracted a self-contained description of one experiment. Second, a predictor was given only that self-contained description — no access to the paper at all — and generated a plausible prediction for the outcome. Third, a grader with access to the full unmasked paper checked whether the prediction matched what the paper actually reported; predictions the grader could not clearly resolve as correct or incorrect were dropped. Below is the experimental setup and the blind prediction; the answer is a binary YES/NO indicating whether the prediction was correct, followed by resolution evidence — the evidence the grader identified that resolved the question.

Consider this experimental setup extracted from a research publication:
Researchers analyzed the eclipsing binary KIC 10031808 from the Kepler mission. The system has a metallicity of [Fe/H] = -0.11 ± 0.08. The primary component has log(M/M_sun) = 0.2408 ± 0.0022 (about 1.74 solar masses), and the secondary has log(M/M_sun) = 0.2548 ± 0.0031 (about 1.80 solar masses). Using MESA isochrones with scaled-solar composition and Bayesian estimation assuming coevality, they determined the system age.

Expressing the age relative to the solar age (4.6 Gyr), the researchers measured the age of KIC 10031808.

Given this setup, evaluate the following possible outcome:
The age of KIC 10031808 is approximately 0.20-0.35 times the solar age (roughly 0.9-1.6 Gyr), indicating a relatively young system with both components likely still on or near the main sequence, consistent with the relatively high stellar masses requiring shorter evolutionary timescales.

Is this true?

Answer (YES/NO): YES